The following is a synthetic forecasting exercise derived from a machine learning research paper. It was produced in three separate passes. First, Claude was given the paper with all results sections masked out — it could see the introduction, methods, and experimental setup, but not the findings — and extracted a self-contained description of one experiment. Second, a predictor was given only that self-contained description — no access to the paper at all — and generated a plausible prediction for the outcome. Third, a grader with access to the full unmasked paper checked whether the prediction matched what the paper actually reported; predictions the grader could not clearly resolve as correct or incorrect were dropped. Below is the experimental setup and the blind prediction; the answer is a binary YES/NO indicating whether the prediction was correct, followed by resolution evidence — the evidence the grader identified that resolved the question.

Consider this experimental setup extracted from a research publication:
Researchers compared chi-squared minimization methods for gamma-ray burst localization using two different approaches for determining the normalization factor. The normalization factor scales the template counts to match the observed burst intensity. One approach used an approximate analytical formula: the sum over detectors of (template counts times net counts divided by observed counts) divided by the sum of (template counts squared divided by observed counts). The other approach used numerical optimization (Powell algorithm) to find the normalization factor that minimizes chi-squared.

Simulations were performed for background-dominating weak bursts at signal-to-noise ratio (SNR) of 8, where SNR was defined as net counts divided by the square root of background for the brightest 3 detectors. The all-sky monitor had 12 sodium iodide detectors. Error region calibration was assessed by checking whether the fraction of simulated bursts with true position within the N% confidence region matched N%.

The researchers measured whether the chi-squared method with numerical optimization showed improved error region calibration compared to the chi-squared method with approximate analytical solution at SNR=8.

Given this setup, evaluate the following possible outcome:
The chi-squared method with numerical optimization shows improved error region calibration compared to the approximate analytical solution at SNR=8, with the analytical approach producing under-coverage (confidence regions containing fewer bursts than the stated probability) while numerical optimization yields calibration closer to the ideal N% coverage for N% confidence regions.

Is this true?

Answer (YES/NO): NO